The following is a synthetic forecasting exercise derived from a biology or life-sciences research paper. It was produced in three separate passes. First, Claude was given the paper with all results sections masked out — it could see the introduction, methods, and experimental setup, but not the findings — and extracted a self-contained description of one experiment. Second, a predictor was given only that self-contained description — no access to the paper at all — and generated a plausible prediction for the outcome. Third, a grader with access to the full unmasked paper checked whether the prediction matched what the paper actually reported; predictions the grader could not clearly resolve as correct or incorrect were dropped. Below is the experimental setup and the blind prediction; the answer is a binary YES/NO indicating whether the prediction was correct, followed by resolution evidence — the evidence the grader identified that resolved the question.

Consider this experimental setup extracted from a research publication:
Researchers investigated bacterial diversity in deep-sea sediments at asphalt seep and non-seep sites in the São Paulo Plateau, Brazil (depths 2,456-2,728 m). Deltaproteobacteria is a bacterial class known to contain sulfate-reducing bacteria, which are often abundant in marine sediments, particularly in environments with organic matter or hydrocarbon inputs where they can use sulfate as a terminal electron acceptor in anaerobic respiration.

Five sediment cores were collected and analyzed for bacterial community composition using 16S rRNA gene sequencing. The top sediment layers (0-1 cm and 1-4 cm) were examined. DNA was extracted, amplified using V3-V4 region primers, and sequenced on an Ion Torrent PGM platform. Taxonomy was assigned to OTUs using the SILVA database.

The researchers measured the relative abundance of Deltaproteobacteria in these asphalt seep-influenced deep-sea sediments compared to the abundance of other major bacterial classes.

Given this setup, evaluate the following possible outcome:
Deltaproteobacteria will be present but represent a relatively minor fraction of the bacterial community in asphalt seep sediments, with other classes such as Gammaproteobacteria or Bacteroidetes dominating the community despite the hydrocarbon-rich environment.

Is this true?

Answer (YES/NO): NO